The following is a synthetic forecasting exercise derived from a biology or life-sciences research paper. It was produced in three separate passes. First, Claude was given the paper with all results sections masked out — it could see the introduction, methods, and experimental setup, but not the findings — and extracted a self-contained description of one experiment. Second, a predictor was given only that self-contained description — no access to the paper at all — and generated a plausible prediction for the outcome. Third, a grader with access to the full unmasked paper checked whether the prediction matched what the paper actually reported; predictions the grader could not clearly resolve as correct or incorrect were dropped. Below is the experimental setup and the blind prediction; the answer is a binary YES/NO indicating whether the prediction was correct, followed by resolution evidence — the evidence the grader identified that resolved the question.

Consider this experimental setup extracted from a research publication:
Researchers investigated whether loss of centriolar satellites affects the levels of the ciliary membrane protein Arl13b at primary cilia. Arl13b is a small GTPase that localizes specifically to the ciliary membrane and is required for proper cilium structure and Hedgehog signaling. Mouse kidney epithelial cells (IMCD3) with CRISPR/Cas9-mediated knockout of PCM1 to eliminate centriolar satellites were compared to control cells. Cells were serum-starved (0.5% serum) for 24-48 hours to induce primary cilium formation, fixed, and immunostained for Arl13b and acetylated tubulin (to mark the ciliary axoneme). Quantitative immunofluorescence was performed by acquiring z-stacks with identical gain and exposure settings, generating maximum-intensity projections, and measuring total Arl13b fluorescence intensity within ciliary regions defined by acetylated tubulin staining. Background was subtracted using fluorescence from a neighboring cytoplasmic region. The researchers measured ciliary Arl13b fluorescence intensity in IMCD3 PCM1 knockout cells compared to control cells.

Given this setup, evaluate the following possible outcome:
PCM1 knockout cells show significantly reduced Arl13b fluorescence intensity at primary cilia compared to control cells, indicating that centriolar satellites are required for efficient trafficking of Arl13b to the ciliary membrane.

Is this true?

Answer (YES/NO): NO